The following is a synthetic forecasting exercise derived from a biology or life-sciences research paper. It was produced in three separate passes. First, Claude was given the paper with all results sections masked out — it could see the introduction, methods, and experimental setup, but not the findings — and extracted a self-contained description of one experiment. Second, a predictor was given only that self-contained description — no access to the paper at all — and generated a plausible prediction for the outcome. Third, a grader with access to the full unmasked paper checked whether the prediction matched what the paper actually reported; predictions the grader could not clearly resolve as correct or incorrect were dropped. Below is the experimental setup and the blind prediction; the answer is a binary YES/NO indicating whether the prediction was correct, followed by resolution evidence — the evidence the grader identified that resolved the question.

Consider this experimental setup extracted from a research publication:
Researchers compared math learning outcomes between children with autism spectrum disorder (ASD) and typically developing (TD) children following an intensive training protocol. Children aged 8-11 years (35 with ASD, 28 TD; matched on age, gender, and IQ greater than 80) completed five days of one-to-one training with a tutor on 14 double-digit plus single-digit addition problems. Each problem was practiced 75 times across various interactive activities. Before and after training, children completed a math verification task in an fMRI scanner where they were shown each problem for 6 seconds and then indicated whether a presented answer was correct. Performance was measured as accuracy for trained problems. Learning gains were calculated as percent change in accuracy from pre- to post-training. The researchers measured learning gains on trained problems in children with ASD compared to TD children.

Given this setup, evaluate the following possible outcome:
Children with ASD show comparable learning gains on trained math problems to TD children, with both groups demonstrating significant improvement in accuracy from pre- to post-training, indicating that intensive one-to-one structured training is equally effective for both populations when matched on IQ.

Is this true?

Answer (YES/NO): NO